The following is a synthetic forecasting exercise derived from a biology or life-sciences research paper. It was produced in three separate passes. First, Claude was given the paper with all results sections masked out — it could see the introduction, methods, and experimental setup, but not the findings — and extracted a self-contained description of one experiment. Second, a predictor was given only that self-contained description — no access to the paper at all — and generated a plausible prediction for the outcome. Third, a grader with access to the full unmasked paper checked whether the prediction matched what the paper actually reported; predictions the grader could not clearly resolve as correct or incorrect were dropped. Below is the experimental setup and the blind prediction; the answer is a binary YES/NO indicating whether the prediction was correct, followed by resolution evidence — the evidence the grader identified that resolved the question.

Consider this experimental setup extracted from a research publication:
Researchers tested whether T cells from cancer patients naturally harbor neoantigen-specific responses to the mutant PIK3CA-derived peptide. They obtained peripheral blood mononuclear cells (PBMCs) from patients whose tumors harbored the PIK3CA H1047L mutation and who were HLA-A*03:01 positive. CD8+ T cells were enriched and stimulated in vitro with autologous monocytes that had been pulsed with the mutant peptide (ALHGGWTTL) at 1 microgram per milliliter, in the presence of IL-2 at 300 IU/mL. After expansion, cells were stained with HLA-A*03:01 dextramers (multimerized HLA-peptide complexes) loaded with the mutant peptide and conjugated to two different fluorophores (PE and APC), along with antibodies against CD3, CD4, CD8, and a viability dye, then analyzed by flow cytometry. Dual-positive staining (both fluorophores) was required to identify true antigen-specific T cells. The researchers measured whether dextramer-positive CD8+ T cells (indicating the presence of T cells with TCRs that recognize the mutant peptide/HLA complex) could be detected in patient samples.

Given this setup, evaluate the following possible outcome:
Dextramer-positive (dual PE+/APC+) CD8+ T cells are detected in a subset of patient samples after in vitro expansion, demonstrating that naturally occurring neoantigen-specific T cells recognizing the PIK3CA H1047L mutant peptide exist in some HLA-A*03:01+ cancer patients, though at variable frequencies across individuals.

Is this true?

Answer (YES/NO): YES